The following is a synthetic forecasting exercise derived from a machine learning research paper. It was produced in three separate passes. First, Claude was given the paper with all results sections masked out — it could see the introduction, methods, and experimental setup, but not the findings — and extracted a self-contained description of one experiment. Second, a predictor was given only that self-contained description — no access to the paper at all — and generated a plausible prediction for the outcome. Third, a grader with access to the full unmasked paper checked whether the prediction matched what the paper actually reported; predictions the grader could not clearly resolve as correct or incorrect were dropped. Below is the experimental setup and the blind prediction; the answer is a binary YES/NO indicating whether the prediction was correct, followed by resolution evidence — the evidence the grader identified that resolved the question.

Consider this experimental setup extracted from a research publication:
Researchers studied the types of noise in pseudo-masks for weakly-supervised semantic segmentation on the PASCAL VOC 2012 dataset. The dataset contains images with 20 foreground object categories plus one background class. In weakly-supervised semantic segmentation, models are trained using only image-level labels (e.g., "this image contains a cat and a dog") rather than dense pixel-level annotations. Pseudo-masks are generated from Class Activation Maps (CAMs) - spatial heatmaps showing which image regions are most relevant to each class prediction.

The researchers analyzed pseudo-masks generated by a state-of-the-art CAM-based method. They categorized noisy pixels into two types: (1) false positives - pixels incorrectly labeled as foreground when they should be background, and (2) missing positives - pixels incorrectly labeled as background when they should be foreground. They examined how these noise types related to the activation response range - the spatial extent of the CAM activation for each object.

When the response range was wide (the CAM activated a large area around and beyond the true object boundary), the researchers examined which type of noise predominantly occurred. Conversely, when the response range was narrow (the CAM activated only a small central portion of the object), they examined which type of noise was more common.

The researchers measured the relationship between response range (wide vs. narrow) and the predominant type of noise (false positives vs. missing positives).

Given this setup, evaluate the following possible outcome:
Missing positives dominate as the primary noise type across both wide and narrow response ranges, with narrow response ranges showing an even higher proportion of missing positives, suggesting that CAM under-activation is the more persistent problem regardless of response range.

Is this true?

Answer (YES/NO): NO